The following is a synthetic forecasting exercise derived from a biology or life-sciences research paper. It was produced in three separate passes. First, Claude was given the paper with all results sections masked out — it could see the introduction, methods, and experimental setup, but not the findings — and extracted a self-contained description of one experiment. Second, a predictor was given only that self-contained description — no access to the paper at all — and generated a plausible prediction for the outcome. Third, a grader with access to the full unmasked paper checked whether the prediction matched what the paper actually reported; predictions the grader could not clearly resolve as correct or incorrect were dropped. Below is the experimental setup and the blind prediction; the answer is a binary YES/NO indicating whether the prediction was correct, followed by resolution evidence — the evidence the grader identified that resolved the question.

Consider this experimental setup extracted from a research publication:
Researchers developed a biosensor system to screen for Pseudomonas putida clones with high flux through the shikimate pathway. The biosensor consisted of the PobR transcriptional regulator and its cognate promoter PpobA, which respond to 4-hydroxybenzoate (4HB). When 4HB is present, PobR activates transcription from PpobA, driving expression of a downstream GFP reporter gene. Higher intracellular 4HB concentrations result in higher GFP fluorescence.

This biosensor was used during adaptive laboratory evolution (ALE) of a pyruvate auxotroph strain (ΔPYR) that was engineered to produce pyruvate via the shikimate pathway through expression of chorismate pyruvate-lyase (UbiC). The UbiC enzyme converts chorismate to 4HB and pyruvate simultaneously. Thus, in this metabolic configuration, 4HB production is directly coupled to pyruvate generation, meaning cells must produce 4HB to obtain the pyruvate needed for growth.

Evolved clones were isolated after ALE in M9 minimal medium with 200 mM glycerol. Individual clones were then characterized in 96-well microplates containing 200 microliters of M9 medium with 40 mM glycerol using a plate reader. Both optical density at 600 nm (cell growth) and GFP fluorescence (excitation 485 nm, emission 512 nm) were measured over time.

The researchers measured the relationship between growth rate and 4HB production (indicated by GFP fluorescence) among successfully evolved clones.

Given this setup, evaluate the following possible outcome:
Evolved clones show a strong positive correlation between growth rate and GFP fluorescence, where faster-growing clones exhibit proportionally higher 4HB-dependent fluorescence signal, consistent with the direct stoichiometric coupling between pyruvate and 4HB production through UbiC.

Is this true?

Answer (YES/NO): NO